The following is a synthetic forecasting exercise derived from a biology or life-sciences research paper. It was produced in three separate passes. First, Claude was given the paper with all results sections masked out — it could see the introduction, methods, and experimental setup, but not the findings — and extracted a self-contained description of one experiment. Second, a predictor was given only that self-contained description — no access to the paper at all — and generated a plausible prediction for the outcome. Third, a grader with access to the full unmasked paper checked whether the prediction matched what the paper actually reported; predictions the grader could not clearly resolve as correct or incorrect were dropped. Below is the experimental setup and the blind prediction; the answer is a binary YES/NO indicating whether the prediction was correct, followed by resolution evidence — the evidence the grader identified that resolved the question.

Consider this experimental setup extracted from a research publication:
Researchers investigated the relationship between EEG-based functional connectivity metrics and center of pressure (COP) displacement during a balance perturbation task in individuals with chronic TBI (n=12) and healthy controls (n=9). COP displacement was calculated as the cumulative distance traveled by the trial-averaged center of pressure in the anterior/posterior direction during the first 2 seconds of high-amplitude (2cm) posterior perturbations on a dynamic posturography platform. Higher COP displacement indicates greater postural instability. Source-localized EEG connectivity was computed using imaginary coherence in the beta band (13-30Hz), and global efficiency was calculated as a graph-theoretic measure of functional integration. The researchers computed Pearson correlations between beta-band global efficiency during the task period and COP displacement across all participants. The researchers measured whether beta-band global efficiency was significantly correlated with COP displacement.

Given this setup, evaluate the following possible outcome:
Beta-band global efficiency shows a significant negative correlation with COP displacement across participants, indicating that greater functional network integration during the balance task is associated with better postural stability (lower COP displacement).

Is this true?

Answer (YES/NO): NO